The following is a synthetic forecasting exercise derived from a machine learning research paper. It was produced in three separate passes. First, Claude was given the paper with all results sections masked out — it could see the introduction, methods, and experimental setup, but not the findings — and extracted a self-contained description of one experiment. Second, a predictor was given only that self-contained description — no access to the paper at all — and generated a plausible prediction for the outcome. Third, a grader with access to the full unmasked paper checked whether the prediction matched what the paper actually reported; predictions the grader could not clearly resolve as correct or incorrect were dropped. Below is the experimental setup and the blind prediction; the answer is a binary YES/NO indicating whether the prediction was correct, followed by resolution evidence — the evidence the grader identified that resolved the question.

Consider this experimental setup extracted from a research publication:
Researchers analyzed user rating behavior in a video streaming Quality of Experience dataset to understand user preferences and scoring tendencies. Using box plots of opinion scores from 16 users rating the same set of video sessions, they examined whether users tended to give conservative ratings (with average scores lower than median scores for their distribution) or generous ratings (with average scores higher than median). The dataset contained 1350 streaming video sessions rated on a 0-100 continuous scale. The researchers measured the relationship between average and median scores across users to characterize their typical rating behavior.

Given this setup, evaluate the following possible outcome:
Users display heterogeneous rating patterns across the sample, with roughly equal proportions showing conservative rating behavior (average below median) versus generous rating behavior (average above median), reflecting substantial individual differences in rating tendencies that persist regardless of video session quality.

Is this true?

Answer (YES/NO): NO